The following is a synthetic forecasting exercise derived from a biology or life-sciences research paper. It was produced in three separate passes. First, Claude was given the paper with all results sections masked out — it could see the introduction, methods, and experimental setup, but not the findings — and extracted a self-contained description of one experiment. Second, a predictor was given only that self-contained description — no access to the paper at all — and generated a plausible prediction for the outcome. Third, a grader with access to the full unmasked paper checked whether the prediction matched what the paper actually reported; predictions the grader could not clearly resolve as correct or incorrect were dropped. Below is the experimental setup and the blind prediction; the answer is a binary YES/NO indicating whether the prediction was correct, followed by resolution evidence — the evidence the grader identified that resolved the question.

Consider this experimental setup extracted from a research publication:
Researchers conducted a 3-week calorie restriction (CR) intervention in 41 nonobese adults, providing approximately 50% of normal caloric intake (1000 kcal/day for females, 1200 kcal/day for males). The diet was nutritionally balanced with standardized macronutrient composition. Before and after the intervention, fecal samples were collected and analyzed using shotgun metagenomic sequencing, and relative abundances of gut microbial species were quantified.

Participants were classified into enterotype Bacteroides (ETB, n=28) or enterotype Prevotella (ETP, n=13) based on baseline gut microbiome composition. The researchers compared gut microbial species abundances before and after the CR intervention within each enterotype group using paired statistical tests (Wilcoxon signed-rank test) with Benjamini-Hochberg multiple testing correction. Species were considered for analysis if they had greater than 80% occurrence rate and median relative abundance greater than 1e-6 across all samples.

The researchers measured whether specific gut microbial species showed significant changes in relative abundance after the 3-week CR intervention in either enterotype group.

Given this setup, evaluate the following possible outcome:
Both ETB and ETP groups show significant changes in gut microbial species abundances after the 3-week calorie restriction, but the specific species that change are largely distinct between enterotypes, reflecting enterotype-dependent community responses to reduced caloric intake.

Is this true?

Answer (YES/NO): NO